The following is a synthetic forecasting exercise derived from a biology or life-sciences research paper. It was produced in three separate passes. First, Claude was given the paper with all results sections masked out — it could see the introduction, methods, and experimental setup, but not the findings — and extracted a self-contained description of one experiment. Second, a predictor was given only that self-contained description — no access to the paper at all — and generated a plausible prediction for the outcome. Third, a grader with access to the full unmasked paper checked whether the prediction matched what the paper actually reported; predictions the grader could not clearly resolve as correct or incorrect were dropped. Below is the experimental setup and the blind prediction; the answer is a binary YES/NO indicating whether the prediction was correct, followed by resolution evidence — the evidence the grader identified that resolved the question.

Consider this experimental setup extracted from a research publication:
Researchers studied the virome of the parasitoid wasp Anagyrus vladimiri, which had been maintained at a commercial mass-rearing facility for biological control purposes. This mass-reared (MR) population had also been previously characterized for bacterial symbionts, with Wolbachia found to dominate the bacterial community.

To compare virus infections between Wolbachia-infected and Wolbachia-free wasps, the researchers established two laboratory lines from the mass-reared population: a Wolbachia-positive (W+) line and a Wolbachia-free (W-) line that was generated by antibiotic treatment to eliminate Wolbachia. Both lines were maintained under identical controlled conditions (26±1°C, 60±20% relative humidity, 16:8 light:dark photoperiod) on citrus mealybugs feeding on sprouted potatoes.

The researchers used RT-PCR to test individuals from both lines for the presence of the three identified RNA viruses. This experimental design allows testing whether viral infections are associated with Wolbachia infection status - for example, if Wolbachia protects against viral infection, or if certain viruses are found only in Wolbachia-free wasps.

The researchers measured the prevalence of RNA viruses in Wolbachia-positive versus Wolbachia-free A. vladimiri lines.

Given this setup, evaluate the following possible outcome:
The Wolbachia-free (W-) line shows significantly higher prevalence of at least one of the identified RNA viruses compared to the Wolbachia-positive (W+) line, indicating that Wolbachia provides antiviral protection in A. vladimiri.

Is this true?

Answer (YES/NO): NO